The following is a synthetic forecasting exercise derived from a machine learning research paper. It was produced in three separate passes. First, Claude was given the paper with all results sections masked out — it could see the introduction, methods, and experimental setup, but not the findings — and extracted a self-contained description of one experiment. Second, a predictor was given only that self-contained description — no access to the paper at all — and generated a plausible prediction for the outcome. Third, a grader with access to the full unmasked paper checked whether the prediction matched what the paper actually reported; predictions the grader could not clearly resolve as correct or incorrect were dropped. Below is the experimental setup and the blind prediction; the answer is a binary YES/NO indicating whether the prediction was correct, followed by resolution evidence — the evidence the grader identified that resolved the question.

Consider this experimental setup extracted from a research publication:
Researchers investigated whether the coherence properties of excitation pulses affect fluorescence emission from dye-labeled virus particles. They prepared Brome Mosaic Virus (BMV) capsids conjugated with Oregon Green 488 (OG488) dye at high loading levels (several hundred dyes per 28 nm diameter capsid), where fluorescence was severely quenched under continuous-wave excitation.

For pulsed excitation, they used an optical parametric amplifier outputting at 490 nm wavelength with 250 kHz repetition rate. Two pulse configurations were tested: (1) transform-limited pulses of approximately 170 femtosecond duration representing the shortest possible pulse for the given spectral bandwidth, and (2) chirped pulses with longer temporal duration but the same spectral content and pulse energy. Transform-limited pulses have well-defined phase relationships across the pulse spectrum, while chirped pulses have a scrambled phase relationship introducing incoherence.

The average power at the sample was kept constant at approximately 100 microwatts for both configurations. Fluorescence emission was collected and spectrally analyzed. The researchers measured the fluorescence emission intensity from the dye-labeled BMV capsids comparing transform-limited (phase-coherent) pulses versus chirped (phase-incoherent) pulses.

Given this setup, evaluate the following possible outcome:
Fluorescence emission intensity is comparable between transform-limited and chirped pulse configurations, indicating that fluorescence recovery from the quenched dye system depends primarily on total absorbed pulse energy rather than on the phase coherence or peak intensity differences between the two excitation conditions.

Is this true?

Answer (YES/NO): YES